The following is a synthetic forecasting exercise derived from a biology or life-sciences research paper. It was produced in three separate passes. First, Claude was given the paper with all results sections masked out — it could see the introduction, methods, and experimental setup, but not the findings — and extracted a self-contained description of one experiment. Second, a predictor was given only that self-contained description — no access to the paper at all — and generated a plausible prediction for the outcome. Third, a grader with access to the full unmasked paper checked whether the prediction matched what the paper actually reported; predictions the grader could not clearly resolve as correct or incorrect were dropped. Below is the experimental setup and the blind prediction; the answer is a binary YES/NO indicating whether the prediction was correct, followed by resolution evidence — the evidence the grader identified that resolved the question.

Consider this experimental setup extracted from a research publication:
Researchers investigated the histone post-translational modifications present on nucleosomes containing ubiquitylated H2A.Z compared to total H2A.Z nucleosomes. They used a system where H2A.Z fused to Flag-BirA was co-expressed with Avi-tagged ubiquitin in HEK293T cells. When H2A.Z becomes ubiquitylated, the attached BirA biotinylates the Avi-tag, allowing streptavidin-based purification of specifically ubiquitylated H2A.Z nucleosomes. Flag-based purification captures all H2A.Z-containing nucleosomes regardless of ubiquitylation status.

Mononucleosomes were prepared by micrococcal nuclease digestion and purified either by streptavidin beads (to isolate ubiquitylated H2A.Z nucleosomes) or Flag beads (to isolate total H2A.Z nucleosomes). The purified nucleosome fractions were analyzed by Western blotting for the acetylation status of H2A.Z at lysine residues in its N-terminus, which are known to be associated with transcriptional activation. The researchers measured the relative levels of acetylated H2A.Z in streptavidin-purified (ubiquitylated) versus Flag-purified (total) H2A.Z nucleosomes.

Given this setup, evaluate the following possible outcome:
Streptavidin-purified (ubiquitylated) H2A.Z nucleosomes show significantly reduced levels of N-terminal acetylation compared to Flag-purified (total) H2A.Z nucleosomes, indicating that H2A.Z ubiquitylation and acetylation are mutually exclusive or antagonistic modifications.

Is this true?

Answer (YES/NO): YES